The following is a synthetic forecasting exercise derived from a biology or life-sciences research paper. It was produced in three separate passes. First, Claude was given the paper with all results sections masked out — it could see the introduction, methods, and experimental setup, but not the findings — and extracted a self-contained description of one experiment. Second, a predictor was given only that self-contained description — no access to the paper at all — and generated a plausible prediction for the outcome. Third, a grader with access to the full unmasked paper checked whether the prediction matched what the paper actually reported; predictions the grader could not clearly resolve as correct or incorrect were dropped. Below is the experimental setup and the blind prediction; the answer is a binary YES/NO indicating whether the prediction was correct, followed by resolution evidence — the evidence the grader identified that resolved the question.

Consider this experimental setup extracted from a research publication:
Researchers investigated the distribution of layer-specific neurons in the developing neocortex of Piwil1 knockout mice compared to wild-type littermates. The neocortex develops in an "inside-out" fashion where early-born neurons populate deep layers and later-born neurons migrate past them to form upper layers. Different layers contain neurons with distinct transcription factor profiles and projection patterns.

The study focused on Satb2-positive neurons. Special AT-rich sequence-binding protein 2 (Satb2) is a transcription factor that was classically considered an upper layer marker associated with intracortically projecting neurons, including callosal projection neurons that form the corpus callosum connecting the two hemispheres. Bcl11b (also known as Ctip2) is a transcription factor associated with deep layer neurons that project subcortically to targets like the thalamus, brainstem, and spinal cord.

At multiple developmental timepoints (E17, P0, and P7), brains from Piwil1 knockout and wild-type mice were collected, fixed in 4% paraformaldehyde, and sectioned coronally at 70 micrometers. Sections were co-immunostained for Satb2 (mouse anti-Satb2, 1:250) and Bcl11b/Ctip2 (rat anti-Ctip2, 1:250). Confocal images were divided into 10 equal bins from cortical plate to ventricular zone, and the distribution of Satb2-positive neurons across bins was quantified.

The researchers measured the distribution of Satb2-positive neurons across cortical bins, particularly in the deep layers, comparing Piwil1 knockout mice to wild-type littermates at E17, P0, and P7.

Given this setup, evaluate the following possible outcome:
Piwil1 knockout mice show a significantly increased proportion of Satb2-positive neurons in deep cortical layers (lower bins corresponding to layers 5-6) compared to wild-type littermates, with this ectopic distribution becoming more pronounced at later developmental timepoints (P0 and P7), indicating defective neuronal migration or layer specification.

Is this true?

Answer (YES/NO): NO